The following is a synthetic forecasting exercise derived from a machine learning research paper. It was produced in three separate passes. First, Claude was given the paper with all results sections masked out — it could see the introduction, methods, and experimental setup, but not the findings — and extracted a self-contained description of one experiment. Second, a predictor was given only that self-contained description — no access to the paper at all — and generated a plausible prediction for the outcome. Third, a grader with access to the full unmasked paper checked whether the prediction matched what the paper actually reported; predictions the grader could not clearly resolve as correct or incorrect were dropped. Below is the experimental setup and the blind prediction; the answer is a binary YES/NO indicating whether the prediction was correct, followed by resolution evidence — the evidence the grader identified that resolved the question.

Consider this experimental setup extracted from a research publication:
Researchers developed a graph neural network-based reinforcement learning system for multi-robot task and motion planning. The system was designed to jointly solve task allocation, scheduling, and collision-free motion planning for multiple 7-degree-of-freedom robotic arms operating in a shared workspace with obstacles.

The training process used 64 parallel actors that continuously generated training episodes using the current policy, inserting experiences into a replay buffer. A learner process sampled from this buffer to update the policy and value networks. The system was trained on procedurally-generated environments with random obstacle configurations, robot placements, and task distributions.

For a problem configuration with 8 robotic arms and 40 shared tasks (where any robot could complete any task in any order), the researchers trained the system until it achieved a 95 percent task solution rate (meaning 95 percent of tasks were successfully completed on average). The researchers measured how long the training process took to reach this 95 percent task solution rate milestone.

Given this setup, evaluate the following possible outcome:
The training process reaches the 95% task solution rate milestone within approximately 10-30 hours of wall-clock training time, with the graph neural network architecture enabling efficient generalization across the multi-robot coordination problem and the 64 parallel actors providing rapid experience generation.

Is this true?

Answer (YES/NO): NO